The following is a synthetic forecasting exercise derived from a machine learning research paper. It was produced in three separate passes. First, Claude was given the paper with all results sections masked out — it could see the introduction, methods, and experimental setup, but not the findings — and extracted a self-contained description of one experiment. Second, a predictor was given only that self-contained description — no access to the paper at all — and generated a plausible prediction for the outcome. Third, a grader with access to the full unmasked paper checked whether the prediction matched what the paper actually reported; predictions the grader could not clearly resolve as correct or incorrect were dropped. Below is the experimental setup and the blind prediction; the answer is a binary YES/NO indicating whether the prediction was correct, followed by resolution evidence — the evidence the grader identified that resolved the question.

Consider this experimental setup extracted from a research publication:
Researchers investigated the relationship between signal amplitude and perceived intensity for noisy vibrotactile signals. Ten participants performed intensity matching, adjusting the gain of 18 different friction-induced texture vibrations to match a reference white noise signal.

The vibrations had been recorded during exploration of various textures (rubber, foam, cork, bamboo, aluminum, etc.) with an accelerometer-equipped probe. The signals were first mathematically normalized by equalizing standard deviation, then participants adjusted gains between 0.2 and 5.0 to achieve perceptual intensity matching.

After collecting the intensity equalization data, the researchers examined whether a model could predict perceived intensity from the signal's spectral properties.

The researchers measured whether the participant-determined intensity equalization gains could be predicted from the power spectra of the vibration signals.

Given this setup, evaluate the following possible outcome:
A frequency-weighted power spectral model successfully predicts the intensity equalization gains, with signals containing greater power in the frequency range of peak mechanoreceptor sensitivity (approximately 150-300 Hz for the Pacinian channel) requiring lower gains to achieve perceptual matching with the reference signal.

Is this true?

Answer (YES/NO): NO